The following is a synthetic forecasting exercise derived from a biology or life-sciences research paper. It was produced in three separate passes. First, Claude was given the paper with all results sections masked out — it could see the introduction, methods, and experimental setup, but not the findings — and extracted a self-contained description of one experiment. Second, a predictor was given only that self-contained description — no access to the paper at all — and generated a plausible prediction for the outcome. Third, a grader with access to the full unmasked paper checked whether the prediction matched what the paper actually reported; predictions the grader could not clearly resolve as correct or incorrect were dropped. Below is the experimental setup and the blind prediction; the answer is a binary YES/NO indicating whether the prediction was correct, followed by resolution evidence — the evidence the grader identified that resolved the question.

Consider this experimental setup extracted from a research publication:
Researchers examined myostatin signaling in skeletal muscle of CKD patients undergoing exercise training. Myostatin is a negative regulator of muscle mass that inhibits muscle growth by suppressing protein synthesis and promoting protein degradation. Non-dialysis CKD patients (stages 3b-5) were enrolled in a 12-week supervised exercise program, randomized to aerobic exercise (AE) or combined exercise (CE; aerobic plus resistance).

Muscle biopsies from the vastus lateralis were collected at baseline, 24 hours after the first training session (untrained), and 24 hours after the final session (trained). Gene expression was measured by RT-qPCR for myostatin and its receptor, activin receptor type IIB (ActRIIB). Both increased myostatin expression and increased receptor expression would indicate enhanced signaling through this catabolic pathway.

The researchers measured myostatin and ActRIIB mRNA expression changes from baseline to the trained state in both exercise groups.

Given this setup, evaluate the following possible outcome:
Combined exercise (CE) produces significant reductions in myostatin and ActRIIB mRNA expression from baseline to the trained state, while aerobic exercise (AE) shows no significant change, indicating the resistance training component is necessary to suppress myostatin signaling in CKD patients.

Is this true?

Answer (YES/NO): NO